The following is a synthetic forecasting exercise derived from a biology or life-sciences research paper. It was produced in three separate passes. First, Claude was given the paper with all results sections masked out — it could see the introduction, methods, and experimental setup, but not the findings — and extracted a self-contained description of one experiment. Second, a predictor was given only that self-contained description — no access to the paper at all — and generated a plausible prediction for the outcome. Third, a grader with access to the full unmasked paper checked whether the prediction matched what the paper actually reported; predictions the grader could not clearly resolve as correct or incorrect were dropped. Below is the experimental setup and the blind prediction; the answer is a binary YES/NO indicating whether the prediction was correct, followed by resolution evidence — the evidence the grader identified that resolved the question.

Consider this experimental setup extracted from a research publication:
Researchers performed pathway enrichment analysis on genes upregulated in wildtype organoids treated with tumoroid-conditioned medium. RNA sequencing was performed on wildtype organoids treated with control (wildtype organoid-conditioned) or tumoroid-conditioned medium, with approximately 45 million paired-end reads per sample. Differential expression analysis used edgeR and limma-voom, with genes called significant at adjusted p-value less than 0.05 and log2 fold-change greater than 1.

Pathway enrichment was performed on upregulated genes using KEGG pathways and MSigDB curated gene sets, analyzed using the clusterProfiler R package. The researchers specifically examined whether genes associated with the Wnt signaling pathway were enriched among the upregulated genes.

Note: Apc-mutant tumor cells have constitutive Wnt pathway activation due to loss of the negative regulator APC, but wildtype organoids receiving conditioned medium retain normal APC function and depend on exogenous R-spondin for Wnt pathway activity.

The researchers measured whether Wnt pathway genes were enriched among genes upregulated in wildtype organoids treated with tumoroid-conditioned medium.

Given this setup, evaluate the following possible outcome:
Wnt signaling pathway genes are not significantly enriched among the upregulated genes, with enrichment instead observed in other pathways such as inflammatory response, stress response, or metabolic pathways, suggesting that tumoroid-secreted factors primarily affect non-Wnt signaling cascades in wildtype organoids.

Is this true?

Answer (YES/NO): NO